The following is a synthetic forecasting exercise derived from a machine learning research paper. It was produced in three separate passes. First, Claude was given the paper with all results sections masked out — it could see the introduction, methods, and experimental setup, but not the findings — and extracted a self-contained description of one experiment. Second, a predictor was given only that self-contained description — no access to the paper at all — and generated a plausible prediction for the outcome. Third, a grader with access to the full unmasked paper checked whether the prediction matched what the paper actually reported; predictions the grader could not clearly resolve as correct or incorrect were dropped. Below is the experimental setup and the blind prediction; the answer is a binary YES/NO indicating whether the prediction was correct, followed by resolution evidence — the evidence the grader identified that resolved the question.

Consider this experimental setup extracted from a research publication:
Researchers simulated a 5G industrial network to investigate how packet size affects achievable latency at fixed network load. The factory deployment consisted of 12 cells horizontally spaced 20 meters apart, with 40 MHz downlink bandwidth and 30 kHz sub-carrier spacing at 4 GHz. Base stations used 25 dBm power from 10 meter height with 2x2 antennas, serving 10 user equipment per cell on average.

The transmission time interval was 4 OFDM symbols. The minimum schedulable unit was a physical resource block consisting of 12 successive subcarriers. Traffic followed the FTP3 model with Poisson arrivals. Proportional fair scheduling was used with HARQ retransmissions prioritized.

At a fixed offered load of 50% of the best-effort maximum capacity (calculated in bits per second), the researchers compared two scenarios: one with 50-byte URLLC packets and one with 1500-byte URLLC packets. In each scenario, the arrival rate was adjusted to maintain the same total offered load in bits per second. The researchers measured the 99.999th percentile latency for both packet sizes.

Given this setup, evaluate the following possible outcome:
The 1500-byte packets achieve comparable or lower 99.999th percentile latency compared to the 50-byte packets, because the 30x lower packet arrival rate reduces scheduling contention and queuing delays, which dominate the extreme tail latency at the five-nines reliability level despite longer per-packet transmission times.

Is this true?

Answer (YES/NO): NO